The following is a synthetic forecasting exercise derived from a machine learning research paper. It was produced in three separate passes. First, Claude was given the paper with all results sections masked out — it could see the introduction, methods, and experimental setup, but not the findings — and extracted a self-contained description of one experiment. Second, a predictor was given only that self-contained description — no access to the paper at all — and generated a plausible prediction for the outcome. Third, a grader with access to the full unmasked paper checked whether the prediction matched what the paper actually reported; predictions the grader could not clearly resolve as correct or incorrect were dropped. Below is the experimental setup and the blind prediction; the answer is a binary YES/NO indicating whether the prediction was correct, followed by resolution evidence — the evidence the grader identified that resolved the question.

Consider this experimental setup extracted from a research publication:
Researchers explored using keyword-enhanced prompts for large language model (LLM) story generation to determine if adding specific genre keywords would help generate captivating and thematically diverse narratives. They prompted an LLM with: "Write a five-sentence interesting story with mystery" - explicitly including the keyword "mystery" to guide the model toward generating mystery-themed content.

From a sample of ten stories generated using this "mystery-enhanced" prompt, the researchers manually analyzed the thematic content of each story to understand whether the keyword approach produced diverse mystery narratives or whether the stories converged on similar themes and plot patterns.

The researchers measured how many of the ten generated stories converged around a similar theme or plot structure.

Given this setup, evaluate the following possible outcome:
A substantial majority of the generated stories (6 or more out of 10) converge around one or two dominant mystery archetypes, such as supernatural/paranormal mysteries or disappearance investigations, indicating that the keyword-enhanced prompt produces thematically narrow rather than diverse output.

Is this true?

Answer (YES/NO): YES